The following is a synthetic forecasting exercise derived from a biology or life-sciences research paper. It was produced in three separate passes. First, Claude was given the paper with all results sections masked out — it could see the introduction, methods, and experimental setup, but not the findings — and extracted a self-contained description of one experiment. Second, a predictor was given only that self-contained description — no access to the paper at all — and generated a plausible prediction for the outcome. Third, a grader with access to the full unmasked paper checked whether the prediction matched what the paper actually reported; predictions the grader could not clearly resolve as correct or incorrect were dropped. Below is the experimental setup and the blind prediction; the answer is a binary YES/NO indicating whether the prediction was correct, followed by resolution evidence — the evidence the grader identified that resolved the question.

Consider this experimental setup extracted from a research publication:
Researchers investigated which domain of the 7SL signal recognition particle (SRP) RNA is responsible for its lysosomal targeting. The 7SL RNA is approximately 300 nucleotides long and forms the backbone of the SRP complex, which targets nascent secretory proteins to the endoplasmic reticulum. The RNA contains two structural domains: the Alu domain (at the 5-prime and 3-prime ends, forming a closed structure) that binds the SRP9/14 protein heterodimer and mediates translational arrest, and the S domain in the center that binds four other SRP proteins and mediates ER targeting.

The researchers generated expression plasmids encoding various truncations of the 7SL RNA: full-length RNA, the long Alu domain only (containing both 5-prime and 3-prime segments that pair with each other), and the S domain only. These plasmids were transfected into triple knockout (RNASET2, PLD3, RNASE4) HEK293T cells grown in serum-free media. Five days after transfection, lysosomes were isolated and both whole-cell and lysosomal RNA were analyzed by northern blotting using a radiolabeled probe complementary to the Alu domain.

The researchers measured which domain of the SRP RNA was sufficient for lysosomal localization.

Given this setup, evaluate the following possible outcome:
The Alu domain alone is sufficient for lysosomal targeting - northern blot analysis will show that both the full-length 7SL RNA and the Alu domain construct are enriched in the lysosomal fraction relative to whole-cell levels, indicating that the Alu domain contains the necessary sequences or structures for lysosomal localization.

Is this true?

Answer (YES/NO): YES